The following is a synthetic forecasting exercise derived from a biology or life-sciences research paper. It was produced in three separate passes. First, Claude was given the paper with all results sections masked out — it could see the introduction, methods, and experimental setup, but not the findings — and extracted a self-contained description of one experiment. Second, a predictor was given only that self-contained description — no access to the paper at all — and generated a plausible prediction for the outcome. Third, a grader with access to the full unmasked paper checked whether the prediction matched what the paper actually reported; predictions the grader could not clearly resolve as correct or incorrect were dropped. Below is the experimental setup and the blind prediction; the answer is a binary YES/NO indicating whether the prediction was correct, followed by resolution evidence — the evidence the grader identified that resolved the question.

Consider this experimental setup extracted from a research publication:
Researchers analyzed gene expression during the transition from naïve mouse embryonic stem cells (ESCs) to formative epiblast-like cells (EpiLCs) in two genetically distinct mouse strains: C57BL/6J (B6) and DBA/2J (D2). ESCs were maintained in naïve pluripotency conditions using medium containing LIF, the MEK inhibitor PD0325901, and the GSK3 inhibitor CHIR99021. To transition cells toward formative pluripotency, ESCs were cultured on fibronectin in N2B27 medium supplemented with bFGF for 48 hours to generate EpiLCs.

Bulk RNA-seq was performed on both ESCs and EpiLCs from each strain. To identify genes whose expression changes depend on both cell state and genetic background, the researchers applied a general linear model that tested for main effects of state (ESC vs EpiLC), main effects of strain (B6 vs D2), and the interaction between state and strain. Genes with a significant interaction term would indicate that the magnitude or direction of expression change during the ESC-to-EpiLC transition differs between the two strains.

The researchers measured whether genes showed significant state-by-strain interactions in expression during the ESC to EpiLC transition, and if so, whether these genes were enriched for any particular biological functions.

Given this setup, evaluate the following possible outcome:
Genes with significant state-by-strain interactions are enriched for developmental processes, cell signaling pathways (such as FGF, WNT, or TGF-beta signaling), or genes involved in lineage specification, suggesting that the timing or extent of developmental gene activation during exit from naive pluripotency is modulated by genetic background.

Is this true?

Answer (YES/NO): YES